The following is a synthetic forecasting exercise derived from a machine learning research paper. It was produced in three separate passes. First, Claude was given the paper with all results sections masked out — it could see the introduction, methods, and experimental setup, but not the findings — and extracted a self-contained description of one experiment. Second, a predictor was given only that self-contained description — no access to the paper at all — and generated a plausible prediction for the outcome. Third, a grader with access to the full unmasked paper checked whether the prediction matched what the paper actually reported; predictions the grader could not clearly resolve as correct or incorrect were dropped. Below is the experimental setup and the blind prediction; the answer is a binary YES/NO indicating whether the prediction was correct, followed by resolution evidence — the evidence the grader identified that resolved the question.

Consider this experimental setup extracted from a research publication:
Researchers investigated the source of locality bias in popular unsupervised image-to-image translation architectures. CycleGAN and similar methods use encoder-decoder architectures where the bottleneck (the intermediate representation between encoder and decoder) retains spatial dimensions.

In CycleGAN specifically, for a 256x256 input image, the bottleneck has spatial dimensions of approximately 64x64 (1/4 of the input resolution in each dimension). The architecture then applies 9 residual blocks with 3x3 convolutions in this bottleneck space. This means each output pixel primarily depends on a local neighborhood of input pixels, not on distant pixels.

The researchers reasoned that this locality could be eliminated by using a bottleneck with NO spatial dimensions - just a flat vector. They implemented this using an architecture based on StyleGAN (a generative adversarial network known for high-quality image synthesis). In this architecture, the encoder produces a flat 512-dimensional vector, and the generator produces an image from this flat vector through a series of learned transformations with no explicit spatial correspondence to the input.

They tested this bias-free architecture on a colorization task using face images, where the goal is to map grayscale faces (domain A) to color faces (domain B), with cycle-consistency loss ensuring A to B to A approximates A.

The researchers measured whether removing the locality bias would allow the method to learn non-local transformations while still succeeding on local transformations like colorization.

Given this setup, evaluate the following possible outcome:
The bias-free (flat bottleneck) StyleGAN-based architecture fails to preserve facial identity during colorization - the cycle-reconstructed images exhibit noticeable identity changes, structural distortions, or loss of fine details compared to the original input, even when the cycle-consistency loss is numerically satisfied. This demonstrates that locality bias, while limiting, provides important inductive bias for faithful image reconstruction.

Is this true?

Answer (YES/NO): NO